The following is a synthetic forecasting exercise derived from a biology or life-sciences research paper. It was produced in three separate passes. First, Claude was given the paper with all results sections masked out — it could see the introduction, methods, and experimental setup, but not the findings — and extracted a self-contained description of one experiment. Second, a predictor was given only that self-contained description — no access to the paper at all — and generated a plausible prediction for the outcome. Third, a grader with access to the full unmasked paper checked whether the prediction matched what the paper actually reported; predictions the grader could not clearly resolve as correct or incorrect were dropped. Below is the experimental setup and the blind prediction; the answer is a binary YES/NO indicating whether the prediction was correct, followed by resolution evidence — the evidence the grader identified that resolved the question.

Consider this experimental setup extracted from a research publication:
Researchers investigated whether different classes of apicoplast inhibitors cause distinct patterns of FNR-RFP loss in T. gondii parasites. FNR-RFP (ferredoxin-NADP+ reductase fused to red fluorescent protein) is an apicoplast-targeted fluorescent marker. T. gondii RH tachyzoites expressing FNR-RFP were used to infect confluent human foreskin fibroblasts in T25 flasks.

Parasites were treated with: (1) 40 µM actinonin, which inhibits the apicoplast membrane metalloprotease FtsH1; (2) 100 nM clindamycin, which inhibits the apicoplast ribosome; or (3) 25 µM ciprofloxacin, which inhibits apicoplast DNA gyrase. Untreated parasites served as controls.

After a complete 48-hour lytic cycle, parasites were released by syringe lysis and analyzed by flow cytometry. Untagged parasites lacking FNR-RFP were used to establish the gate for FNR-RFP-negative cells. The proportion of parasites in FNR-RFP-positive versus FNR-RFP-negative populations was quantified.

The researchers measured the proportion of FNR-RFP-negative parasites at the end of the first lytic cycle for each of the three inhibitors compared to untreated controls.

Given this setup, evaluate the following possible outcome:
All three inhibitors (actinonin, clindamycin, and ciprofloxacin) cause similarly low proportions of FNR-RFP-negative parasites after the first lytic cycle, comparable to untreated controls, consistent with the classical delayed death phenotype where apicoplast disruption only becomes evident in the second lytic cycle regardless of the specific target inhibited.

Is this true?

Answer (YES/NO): NO